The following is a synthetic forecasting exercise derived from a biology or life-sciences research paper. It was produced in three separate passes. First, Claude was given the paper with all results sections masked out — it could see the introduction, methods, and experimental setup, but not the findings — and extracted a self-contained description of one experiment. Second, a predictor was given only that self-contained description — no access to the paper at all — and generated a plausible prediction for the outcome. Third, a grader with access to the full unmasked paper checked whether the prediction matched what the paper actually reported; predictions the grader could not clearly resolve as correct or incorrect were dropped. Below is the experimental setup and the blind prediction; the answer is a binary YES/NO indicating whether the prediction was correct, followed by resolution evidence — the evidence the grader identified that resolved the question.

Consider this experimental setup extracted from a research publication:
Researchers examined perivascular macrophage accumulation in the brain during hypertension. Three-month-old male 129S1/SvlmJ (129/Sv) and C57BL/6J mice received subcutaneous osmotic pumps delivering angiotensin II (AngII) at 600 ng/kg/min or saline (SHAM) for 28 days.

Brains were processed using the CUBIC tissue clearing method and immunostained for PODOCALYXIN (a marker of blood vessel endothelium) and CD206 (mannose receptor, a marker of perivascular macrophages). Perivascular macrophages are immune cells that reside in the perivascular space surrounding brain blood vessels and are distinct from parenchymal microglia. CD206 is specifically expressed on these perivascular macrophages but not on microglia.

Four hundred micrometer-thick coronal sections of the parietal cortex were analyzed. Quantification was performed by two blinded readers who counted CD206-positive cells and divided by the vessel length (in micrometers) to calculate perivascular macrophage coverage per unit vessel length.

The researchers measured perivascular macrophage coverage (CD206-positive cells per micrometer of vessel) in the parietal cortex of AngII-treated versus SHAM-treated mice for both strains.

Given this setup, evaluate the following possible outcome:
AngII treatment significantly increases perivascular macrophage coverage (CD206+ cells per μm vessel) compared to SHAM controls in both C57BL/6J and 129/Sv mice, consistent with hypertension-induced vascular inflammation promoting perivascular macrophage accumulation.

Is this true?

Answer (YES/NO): NO